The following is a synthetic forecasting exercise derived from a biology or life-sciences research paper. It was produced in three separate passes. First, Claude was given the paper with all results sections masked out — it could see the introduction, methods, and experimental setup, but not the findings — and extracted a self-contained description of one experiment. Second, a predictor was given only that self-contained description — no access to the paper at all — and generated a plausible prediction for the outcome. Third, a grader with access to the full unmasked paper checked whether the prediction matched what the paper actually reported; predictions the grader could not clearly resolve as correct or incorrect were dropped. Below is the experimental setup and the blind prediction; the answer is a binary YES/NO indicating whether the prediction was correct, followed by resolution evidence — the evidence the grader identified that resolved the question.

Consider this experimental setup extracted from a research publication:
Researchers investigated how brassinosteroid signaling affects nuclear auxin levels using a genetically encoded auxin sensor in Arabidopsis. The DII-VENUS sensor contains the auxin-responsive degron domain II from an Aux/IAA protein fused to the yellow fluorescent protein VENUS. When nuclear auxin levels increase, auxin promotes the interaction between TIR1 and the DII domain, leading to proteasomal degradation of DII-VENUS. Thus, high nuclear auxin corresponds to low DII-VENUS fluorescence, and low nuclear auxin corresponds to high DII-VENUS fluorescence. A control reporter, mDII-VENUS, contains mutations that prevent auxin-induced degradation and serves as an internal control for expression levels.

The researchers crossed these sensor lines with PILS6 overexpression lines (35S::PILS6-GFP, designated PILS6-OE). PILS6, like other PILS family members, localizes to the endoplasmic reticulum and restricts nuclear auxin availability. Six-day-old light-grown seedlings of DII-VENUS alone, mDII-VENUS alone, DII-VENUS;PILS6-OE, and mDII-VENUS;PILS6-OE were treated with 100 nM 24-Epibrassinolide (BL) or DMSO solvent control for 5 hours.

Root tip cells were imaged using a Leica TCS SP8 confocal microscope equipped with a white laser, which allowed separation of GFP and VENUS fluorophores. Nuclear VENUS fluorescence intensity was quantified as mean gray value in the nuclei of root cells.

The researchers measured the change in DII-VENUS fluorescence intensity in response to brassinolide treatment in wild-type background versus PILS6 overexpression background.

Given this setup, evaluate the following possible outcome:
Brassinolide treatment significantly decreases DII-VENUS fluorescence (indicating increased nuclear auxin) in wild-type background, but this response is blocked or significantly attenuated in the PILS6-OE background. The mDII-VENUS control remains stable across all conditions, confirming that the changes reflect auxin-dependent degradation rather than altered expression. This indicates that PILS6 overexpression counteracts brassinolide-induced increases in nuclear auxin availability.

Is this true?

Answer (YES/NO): NO